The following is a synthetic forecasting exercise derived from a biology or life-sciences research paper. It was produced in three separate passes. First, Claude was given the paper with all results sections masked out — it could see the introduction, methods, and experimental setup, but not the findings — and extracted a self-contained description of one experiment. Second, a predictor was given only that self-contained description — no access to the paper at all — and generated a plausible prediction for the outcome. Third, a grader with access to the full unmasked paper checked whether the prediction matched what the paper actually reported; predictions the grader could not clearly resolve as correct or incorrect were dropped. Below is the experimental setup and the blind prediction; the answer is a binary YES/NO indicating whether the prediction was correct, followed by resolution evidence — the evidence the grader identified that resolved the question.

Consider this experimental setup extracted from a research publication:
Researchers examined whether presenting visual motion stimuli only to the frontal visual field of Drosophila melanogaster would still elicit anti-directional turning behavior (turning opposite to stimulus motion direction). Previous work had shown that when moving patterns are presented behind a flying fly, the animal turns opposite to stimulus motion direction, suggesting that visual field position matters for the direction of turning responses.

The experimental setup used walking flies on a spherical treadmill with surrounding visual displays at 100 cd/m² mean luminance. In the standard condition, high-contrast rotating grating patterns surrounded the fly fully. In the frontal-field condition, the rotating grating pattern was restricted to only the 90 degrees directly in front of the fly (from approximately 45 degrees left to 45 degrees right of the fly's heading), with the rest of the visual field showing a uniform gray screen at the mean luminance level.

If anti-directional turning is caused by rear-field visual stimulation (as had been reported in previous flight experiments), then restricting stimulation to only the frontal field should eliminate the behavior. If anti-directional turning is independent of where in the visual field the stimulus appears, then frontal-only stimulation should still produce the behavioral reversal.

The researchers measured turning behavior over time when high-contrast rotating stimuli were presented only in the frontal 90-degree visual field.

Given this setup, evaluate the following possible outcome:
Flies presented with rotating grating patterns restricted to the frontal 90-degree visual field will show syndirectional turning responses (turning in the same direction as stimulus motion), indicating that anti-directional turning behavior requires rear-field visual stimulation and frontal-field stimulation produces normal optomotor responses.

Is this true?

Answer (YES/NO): NO